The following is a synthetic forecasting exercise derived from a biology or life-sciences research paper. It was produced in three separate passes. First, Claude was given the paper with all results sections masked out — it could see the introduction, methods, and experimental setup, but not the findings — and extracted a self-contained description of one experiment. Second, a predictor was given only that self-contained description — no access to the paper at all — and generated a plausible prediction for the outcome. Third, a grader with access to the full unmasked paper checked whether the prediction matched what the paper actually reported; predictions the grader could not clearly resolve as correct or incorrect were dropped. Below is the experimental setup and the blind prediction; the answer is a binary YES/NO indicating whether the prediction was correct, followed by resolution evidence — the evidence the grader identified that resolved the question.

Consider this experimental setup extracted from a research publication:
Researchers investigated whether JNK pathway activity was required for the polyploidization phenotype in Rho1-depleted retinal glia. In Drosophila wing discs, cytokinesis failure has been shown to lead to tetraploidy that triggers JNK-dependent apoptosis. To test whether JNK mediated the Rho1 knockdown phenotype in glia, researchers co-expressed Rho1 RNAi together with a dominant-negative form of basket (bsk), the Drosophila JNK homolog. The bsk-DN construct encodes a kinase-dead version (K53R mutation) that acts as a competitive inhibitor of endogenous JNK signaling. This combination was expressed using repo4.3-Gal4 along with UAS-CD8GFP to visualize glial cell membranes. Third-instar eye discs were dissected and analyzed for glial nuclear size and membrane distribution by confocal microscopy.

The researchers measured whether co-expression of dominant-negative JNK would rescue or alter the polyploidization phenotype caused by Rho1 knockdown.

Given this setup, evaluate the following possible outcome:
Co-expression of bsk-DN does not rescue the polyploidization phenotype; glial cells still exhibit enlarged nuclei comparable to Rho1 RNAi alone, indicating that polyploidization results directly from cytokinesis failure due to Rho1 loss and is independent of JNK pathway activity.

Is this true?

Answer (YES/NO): YES